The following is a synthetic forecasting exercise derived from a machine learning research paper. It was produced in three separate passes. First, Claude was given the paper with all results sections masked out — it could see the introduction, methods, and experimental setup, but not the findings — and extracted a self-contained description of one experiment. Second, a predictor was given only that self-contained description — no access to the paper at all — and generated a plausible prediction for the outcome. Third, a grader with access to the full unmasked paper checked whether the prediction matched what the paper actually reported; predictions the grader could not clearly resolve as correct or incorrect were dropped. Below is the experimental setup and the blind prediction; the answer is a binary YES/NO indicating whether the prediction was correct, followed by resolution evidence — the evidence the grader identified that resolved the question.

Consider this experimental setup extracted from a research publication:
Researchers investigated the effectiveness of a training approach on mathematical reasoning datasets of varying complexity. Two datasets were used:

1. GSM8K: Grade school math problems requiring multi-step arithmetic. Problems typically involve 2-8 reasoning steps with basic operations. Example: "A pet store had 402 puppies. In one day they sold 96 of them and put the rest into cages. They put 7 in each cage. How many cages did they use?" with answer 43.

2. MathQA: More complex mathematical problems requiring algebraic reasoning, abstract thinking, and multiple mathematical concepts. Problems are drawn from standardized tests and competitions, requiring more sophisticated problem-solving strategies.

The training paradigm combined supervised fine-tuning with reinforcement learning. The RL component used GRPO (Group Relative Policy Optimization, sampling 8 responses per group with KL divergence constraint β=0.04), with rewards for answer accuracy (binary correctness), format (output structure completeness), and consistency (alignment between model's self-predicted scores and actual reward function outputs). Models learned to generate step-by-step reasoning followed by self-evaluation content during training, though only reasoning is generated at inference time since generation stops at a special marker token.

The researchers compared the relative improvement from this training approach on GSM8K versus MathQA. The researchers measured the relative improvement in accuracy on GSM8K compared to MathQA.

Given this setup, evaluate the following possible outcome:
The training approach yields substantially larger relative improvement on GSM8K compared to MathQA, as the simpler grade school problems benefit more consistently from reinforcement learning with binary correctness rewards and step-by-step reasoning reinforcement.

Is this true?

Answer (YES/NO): YES